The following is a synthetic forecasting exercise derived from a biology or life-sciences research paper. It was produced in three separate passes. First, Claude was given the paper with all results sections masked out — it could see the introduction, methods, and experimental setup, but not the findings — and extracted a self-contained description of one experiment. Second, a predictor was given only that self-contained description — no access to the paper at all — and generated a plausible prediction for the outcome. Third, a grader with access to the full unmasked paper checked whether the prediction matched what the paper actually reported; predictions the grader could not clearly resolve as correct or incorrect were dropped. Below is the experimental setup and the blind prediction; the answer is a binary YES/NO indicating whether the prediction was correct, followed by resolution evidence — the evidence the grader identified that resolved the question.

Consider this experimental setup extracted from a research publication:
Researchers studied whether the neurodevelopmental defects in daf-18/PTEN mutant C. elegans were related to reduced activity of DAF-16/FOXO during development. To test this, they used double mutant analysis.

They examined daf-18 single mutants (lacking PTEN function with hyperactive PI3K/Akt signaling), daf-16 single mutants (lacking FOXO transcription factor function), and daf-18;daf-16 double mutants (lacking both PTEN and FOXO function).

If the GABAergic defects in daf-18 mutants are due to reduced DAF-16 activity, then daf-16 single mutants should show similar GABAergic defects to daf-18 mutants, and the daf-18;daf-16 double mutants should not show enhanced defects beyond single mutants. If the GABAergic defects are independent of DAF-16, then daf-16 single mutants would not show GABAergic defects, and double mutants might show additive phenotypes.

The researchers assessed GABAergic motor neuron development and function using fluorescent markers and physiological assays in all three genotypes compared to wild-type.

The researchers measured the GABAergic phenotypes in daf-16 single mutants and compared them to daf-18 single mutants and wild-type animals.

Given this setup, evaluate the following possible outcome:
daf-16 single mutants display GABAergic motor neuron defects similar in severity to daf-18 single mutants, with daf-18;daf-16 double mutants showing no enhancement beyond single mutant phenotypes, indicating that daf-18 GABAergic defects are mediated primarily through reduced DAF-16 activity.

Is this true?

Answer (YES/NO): YES